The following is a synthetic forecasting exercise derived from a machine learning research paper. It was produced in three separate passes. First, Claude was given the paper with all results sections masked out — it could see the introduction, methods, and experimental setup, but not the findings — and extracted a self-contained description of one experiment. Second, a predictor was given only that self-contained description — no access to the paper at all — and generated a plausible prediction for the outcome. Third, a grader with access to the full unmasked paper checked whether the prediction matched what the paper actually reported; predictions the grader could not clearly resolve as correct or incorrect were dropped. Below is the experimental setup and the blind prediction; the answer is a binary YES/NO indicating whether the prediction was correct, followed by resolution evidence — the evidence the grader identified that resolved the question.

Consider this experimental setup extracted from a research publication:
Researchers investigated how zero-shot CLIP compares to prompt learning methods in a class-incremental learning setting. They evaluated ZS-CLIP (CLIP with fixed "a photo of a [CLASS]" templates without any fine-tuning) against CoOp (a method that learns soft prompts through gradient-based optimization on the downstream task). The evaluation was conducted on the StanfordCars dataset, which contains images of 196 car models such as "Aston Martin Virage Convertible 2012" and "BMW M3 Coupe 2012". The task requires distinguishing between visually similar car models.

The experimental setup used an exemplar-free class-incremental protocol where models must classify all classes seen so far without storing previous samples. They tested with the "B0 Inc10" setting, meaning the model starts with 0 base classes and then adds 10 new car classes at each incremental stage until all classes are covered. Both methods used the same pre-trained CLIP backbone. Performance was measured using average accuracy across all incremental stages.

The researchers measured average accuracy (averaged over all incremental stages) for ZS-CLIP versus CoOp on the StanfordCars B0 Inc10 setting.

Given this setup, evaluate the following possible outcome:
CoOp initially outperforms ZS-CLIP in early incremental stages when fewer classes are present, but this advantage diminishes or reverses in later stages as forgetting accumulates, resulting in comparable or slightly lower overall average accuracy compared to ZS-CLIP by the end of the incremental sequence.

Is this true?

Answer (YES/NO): NO